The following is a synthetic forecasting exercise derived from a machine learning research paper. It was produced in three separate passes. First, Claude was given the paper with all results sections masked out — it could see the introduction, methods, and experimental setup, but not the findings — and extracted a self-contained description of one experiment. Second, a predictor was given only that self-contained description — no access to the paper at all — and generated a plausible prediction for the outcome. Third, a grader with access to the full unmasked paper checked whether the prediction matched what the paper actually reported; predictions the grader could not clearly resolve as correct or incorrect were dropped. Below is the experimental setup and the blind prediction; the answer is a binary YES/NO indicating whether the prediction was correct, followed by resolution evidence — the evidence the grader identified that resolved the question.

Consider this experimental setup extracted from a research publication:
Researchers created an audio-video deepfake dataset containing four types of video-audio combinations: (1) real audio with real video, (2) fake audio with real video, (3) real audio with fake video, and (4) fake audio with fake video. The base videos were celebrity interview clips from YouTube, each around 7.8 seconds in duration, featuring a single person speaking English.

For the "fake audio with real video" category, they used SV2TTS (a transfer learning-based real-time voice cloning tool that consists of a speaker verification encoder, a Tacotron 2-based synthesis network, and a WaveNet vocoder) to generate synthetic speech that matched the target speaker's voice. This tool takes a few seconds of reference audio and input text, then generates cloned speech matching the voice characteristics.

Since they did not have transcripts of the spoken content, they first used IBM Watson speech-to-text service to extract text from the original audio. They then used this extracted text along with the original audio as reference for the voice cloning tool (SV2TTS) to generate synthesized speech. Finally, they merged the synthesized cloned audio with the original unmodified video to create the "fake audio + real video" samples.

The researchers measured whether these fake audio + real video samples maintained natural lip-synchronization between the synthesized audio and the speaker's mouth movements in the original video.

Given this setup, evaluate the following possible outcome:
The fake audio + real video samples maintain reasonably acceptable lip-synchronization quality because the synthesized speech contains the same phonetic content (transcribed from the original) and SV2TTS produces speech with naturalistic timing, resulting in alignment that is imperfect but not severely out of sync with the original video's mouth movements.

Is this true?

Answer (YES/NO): NO